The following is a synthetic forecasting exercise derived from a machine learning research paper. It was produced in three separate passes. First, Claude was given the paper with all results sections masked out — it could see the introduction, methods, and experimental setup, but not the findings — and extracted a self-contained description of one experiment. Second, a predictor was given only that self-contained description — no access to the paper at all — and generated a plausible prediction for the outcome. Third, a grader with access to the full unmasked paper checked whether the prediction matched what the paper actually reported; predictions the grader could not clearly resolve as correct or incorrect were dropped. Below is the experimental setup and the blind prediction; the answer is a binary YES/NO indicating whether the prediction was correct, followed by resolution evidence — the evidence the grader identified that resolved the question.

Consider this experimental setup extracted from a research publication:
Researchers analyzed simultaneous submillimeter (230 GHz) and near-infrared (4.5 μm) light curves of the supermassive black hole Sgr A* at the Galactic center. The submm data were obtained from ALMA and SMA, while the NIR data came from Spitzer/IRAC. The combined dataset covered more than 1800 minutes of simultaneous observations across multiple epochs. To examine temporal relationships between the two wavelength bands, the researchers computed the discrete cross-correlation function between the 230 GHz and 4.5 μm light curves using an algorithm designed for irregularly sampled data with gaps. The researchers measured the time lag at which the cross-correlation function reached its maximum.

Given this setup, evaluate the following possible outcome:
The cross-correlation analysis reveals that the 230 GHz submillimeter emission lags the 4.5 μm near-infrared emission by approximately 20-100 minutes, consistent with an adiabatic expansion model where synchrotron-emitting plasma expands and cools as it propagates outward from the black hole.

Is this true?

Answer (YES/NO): YES